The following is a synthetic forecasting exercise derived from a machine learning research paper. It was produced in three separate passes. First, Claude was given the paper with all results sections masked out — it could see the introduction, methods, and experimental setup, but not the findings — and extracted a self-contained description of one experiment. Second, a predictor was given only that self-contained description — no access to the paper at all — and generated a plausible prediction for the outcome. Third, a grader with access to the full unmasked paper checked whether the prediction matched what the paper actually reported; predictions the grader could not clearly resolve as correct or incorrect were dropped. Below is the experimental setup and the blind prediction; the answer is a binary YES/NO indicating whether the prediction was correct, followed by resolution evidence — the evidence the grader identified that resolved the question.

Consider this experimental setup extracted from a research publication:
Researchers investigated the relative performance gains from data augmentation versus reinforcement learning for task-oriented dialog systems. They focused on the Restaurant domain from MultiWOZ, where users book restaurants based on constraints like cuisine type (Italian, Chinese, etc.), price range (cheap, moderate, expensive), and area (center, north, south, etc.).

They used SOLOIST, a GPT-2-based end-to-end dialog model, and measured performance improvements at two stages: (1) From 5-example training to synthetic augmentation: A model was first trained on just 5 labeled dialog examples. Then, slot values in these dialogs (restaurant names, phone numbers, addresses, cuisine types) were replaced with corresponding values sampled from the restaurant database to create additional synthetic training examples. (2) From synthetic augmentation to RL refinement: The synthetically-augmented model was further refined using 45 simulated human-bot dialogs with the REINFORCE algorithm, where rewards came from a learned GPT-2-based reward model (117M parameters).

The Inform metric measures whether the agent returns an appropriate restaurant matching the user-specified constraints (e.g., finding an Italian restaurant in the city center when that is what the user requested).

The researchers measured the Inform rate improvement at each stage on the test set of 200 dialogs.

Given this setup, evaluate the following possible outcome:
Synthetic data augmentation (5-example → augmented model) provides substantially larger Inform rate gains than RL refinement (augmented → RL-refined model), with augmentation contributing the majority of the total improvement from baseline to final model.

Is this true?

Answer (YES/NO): YES